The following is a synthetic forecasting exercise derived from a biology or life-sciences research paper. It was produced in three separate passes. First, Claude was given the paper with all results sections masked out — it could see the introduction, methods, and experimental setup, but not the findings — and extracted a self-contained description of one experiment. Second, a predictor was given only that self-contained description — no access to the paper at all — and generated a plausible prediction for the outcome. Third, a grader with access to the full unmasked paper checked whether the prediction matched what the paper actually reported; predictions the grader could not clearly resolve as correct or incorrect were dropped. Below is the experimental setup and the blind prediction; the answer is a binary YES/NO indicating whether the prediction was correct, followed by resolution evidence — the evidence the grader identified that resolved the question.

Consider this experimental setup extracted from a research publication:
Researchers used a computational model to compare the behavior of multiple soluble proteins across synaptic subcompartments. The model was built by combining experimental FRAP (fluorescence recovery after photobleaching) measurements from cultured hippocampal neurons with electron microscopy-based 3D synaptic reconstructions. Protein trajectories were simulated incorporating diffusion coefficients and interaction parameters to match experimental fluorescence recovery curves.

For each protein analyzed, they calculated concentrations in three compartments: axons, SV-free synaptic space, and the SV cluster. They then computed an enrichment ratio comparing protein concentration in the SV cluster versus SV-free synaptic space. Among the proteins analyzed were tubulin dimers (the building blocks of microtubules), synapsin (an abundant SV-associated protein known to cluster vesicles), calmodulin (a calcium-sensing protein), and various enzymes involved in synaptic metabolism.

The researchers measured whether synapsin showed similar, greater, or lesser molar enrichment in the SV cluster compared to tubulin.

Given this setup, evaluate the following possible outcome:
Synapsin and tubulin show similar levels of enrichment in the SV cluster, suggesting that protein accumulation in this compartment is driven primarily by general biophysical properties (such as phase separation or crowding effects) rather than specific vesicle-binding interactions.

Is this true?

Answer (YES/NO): NO